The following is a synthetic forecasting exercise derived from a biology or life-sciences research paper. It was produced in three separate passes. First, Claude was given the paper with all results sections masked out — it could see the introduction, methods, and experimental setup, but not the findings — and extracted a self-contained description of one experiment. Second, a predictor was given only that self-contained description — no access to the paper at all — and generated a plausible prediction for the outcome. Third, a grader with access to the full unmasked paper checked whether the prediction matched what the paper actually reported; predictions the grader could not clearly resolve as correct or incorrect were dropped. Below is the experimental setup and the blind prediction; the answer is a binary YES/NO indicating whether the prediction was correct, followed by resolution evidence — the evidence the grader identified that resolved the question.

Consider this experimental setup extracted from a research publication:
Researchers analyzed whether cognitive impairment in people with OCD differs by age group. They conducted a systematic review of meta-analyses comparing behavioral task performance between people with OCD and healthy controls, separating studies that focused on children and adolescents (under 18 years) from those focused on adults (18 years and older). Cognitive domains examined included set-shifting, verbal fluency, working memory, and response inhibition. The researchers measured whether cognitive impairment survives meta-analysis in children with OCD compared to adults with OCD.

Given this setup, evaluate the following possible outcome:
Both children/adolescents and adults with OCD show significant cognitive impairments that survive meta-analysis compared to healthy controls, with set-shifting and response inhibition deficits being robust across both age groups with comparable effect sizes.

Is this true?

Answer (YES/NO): NO